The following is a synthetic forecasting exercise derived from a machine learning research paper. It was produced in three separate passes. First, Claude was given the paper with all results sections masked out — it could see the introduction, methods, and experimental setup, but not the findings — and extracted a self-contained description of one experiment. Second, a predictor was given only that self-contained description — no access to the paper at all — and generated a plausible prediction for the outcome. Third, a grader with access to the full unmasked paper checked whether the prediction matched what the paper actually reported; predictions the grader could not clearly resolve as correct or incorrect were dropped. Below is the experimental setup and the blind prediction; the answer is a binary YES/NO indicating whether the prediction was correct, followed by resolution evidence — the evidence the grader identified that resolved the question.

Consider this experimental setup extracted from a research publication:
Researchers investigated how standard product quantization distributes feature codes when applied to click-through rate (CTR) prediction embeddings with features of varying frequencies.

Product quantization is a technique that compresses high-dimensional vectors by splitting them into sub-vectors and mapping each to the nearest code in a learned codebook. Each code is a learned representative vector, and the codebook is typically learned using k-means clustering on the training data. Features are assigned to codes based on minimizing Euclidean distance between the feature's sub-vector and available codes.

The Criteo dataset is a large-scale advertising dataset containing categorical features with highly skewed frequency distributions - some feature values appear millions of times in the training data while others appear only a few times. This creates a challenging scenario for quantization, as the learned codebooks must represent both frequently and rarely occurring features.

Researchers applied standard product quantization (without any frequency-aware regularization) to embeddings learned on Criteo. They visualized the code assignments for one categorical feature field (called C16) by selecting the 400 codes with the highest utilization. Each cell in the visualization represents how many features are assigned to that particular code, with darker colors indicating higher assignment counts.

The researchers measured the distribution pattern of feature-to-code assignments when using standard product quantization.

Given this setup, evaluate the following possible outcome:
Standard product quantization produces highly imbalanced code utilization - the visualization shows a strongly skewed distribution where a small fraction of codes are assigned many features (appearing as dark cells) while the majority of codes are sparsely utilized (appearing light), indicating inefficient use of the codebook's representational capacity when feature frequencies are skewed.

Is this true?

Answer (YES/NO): YES